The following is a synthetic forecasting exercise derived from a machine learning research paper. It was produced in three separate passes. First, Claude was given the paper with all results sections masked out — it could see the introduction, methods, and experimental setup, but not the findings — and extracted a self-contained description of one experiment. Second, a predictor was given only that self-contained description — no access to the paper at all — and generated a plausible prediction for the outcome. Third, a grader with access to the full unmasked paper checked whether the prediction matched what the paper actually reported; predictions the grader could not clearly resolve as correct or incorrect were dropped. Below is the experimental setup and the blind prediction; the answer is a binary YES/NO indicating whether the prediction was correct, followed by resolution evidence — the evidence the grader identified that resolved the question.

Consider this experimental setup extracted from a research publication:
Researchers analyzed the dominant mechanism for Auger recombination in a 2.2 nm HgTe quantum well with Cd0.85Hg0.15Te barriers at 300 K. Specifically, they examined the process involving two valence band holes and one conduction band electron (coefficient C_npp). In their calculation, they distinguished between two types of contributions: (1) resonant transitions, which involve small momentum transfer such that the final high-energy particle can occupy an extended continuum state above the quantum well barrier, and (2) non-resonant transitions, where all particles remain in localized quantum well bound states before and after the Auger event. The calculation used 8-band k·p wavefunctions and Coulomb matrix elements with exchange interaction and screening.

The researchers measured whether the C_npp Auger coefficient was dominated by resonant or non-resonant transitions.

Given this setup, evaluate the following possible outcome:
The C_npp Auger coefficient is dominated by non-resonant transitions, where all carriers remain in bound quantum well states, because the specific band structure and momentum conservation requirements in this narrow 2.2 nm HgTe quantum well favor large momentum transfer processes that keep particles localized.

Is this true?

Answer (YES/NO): NO